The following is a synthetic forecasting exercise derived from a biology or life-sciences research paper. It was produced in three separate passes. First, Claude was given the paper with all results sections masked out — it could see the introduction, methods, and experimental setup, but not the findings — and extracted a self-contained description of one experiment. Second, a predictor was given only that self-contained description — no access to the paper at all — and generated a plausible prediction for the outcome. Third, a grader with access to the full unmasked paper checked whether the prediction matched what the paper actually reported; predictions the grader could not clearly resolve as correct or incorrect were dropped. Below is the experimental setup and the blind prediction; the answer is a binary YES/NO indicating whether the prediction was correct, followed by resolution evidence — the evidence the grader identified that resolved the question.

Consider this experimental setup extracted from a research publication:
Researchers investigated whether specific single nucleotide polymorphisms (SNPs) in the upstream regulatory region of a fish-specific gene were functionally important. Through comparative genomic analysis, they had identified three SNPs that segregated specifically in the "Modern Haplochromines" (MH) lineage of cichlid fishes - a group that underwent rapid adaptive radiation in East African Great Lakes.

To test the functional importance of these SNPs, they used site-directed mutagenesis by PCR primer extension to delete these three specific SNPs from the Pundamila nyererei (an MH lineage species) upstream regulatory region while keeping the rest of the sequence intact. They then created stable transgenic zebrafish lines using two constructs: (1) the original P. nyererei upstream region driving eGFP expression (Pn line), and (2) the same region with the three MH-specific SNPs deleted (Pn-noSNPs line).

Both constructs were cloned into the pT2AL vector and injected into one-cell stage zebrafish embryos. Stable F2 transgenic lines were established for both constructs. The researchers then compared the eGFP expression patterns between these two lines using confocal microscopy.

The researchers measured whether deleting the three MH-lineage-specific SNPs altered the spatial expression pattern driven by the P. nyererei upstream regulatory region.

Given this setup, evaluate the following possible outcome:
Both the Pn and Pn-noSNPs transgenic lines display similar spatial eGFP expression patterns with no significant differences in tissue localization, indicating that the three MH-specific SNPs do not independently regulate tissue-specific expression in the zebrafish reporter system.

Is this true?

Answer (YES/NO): NO